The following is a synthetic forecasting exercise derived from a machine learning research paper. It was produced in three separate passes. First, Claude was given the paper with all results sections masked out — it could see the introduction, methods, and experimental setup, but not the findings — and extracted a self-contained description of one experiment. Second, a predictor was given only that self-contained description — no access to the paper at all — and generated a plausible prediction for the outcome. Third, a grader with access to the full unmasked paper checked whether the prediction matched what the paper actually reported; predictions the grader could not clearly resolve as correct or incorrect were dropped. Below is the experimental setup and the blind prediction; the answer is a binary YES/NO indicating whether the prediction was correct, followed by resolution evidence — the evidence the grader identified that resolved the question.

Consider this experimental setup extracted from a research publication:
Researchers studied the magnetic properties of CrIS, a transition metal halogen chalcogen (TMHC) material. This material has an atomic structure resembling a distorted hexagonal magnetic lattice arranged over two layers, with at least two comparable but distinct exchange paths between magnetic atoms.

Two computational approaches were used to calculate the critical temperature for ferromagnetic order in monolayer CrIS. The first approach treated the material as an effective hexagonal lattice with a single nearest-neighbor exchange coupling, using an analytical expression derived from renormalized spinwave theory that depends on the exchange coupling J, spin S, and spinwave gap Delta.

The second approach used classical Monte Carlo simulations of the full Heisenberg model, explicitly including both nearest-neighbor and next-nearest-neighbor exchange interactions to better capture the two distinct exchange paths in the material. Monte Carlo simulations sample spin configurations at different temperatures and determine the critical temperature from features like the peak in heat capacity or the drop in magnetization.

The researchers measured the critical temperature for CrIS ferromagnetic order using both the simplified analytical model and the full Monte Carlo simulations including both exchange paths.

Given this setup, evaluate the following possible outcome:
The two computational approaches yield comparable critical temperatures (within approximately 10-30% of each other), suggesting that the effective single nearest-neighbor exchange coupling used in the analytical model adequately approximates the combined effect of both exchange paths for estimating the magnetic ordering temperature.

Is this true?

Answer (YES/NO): YES